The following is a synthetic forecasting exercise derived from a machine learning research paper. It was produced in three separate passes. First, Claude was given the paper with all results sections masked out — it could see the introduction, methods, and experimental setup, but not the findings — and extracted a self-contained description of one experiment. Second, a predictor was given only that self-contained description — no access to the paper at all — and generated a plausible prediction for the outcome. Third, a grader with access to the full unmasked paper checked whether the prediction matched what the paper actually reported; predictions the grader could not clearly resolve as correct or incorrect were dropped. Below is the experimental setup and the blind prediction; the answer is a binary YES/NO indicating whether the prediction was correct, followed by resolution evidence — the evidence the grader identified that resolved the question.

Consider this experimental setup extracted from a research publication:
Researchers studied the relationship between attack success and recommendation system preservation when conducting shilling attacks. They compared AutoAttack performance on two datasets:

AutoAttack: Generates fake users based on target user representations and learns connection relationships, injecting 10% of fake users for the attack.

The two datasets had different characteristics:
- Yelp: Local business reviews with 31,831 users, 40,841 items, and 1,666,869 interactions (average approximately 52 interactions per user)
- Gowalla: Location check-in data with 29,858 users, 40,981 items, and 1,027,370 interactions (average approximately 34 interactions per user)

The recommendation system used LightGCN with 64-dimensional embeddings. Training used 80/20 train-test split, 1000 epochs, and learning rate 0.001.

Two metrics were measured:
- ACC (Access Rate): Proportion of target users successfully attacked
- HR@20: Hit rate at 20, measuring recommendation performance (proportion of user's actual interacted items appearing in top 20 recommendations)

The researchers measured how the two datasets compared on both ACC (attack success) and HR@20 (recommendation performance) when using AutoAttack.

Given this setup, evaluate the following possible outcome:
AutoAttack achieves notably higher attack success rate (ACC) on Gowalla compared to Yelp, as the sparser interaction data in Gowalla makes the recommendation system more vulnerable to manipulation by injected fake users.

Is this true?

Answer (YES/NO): NO